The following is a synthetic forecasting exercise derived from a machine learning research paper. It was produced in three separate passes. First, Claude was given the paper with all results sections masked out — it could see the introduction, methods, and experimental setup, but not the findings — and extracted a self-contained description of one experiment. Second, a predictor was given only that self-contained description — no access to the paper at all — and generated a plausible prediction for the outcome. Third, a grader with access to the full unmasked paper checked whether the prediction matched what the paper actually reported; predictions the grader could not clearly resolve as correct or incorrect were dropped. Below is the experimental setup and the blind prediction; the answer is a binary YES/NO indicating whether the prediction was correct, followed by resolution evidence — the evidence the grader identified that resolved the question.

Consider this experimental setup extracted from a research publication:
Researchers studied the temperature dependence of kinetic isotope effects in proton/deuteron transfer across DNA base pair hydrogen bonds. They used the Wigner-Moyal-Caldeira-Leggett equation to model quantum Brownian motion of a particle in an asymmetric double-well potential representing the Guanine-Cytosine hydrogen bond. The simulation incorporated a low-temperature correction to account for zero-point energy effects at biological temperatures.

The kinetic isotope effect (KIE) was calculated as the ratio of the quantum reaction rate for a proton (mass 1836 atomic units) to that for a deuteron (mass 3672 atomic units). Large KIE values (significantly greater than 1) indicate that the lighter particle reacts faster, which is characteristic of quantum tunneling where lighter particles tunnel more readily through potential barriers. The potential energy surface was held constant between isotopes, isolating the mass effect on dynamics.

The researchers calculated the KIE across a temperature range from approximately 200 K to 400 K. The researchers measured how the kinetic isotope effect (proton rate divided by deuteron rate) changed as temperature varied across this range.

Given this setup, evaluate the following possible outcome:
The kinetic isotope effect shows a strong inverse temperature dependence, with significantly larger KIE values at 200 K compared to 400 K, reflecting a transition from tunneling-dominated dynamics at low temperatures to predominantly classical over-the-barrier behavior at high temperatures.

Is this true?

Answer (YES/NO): YES